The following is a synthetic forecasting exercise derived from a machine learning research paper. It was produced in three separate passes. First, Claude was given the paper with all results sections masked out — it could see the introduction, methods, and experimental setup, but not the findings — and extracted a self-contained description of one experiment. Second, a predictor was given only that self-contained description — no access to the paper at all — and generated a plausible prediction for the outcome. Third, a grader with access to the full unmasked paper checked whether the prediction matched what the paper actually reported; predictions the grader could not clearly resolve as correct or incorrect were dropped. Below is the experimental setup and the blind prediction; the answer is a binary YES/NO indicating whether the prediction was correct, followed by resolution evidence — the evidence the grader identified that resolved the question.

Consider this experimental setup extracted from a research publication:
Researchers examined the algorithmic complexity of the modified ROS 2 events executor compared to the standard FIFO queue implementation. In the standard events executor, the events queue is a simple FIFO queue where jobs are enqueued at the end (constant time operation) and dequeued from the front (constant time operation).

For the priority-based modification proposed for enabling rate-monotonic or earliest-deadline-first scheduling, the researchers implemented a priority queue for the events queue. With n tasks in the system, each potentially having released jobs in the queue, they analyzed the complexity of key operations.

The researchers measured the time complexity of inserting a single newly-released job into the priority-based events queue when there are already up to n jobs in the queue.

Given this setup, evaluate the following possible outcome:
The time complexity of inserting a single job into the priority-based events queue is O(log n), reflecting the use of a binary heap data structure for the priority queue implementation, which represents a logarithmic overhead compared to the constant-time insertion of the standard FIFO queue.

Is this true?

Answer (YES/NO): YES